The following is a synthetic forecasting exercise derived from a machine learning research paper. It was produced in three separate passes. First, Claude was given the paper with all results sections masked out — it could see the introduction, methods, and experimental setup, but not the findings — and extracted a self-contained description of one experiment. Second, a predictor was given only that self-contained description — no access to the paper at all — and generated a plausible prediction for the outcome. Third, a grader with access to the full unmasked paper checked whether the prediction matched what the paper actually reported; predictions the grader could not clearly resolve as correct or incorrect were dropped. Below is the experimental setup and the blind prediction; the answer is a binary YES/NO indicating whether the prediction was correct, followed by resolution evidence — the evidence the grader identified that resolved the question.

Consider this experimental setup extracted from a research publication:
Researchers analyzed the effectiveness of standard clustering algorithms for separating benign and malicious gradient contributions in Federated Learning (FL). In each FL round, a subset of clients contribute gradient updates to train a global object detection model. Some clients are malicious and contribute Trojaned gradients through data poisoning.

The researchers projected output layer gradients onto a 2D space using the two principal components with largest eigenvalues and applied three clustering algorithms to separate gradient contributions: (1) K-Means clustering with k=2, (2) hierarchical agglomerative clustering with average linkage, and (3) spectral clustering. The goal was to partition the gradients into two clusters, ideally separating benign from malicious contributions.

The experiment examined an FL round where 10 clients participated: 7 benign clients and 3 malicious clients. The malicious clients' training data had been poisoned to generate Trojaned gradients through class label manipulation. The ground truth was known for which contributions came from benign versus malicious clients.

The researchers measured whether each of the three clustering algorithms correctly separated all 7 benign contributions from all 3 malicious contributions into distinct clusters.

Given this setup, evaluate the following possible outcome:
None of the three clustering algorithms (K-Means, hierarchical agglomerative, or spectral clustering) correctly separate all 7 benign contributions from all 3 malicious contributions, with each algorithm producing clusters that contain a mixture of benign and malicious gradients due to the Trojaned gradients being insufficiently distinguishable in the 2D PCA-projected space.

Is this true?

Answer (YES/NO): YES